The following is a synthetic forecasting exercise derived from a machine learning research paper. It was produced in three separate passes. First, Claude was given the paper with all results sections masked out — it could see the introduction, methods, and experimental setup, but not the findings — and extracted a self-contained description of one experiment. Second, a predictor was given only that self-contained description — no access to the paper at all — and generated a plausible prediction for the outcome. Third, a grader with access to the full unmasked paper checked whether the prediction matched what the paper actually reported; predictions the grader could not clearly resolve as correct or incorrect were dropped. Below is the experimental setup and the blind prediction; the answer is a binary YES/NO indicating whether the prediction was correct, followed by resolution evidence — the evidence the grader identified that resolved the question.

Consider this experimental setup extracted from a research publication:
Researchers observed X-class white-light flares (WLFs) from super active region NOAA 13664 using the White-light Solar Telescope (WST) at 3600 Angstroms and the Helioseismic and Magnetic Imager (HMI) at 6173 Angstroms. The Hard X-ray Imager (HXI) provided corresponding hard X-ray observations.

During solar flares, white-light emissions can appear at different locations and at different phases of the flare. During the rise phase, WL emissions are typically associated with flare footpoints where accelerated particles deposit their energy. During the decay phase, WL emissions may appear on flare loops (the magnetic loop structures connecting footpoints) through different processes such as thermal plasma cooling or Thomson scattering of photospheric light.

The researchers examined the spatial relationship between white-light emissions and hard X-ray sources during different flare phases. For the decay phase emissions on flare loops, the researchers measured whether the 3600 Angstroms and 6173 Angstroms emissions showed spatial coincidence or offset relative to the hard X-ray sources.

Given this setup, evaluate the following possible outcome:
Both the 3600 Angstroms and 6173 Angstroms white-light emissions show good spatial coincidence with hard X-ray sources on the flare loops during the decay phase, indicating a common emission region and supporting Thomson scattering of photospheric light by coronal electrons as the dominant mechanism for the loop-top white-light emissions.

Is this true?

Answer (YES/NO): NO